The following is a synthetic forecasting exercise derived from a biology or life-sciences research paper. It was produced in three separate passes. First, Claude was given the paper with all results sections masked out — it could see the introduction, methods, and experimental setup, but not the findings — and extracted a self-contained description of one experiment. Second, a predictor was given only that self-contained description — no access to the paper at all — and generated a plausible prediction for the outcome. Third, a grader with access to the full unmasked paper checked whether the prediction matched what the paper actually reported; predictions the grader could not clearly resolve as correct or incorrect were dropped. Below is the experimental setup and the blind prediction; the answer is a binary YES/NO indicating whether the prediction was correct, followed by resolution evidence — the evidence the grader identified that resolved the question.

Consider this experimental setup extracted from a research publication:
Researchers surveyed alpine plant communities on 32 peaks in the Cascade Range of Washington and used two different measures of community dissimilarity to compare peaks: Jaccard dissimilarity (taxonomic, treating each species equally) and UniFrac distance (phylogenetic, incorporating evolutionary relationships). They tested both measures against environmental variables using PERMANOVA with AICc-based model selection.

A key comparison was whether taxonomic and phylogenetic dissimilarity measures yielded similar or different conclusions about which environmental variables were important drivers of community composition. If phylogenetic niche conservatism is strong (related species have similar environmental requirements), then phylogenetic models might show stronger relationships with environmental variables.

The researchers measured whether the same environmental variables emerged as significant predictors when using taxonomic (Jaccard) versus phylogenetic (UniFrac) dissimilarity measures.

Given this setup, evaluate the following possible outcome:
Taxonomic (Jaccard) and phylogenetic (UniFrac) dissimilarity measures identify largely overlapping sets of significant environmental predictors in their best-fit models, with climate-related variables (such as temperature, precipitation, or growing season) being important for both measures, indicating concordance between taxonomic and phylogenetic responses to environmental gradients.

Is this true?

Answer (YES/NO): YES